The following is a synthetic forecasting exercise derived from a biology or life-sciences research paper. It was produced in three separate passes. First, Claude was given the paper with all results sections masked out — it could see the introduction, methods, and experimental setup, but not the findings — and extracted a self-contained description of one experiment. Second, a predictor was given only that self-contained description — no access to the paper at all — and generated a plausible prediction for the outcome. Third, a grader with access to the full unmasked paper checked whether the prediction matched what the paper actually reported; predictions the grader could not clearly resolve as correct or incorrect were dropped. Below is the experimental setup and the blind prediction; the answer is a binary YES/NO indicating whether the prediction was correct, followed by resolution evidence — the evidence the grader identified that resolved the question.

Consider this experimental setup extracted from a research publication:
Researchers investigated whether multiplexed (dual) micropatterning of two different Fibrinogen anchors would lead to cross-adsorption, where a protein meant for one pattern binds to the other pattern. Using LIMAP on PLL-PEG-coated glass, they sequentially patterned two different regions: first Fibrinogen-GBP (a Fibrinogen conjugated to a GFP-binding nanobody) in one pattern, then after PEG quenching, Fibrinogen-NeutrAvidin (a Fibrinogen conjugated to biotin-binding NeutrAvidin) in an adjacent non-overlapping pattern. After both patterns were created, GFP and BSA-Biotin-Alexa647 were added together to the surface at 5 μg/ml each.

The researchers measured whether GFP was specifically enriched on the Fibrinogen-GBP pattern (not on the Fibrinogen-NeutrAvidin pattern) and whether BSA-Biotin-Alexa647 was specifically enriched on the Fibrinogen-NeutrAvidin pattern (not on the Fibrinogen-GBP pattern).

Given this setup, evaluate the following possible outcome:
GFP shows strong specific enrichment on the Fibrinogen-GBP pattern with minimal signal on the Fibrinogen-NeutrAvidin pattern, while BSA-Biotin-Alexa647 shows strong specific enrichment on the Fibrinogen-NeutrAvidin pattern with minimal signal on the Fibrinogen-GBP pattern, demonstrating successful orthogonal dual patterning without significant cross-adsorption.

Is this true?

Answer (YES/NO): YES